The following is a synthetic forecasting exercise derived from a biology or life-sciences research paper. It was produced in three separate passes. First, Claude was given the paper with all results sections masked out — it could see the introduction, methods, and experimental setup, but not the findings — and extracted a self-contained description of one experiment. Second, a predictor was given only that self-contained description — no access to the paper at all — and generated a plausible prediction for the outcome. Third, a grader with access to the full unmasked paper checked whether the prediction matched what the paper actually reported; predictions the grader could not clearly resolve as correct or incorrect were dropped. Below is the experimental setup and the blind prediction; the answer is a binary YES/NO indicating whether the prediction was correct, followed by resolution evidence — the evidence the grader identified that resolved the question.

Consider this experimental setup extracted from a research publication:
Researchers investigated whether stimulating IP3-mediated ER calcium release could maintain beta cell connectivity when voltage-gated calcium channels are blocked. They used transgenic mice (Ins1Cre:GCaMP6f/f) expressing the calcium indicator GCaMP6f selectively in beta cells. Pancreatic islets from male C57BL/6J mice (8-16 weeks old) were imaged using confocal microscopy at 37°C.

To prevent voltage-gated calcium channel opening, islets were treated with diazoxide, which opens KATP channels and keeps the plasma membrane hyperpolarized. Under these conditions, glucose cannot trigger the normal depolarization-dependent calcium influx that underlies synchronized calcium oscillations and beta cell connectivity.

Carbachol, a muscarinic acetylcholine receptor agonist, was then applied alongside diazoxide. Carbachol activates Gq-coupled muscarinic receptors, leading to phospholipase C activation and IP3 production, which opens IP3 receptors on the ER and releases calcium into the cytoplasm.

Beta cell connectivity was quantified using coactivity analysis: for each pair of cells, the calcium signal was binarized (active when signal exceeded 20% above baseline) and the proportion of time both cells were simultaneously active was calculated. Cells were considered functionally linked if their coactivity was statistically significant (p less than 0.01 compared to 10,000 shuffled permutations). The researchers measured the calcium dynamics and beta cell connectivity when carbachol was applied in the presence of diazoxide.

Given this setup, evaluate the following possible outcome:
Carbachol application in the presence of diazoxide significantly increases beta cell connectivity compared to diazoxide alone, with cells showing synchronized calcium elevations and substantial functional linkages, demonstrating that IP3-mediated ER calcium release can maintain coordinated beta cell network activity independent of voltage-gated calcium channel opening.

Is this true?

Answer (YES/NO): NO